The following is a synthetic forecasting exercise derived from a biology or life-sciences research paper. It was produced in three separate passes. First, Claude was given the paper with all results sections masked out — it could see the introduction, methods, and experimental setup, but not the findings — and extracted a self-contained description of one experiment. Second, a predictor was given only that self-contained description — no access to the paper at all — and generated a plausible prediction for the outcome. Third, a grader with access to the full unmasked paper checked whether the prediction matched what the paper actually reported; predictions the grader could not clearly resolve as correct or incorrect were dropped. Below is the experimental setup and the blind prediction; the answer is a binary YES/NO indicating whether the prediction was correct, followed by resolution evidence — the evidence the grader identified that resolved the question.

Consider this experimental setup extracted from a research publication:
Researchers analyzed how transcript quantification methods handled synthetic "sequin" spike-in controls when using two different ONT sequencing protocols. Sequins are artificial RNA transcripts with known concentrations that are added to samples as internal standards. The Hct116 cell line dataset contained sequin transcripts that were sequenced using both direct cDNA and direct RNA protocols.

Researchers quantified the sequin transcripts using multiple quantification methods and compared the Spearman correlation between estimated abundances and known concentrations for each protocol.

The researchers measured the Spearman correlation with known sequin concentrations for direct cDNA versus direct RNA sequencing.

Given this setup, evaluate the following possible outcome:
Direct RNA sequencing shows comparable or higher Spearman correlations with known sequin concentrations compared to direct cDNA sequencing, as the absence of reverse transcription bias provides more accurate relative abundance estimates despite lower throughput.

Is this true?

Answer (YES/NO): NO